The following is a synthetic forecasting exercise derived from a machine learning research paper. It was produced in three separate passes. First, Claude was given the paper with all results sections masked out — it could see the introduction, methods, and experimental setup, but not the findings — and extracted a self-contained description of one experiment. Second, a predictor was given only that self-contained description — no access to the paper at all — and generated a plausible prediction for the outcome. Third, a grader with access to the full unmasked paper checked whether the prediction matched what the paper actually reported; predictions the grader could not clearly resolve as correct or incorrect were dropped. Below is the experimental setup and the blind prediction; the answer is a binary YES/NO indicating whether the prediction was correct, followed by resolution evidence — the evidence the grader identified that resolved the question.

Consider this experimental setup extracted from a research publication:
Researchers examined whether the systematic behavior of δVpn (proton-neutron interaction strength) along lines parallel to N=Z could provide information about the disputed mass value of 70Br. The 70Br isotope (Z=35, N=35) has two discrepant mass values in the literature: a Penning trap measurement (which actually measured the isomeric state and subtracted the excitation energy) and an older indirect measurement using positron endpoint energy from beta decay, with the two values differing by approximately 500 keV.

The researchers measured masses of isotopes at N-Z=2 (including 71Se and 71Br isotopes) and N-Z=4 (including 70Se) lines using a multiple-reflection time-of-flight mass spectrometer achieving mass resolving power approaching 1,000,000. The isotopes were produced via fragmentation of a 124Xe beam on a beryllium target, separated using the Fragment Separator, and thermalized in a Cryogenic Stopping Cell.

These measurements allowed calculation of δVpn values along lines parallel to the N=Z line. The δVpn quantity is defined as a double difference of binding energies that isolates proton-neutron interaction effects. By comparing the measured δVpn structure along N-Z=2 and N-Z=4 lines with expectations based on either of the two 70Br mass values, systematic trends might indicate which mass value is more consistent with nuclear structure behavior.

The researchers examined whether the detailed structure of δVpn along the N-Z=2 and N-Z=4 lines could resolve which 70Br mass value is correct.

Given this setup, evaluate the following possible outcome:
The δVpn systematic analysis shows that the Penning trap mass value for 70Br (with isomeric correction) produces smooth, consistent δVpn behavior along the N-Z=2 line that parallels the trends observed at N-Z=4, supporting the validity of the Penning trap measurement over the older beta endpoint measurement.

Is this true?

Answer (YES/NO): NO